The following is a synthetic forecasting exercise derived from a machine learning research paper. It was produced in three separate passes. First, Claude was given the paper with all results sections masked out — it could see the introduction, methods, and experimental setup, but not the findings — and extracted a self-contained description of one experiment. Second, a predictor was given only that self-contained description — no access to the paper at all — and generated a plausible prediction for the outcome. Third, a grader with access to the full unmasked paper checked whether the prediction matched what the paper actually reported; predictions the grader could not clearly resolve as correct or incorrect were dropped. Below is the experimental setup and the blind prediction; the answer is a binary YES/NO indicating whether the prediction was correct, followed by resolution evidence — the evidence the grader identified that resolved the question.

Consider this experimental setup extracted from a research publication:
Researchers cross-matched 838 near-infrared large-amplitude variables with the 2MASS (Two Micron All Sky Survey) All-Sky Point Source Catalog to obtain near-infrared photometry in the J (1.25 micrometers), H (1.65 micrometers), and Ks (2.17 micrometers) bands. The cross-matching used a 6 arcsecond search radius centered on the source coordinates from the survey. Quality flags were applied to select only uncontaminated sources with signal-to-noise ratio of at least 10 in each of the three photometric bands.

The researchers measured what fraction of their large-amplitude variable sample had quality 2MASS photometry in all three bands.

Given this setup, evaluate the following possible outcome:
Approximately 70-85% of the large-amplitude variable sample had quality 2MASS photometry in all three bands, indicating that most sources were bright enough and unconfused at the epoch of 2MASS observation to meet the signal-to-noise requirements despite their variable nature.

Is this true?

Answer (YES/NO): NO